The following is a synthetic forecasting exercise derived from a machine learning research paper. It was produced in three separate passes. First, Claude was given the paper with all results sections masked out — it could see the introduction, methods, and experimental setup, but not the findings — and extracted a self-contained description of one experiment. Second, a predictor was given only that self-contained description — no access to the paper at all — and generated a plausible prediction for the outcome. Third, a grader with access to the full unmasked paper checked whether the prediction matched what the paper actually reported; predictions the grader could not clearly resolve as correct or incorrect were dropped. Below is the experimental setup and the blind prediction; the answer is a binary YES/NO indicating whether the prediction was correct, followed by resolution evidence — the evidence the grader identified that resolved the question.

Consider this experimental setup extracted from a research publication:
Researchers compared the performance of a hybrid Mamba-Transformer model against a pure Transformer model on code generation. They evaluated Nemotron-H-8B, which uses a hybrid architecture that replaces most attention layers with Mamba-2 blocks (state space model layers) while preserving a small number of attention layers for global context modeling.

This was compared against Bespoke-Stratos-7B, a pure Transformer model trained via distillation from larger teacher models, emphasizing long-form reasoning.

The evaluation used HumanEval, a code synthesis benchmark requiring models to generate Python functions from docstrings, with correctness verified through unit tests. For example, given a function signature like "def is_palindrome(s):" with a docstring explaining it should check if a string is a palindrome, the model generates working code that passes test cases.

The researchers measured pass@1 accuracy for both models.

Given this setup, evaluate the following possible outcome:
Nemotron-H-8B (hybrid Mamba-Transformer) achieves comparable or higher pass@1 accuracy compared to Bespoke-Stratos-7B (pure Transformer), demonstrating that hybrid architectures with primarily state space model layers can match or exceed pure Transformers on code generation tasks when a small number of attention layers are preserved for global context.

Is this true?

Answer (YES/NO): YES